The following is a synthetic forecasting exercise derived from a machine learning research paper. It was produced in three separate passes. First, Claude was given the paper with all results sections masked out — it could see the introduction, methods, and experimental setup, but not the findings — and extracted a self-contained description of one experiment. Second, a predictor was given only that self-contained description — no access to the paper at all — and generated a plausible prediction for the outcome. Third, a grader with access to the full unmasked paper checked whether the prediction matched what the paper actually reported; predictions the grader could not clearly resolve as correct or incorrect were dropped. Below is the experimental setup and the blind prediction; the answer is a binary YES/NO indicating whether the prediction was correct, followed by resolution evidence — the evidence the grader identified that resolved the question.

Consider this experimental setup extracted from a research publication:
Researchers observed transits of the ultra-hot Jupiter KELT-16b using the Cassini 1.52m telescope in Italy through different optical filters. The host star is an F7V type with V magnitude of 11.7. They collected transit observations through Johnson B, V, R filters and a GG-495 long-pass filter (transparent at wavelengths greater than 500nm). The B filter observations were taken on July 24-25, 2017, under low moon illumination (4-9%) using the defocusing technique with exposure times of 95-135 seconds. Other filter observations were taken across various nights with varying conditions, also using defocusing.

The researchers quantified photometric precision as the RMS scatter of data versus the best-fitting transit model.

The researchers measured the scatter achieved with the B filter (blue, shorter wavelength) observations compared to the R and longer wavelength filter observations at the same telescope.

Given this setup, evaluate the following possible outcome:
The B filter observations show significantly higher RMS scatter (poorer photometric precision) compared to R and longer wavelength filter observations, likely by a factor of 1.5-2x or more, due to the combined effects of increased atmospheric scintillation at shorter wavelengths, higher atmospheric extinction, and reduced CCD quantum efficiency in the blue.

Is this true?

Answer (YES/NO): NO